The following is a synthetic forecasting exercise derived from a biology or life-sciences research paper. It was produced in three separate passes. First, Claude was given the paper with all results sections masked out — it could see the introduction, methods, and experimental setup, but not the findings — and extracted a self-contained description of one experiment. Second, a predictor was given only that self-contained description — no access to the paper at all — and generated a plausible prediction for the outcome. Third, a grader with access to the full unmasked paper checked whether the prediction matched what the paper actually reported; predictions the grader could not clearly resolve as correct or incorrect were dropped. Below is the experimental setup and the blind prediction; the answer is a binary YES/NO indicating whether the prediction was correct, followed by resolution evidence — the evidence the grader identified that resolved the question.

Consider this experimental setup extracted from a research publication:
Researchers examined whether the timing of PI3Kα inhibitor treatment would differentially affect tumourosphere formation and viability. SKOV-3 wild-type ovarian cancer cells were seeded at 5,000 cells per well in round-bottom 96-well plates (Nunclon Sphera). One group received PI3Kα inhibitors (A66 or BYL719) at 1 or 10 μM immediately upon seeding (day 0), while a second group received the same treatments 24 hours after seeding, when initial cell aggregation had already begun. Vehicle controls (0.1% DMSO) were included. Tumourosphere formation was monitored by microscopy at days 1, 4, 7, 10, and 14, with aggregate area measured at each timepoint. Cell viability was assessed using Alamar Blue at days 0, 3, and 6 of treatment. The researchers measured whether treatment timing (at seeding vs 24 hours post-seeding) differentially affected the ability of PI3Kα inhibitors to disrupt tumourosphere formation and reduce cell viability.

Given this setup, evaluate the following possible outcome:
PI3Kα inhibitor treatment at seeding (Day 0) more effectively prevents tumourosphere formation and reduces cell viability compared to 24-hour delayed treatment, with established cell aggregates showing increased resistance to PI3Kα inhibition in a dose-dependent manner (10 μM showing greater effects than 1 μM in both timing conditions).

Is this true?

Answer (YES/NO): YES